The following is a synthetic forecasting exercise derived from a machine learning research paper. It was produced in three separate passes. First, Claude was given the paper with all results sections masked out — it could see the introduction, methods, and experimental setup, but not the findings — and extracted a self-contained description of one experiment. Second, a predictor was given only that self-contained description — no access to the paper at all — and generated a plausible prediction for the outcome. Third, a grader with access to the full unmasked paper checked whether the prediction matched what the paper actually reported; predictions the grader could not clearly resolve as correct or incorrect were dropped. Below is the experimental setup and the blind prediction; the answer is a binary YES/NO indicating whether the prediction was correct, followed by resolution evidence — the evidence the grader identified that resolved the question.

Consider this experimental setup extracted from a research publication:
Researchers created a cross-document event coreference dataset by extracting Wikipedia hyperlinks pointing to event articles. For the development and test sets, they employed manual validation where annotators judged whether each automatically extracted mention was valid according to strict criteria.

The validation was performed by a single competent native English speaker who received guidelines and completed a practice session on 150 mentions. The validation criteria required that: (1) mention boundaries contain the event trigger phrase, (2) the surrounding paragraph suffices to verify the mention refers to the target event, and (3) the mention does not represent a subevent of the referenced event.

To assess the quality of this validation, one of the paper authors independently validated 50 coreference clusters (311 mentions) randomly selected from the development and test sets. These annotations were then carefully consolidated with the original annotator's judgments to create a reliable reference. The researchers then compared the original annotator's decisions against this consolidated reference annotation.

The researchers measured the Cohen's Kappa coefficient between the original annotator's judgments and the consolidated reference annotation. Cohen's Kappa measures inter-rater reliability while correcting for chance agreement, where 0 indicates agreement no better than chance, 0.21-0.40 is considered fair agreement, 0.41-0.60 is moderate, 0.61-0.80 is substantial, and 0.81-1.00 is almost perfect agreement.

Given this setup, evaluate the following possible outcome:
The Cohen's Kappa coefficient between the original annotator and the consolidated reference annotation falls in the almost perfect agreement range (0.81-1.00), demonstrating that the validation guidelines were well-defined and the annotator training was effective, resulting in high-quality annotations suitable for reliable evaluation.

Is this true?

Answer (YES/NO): NO